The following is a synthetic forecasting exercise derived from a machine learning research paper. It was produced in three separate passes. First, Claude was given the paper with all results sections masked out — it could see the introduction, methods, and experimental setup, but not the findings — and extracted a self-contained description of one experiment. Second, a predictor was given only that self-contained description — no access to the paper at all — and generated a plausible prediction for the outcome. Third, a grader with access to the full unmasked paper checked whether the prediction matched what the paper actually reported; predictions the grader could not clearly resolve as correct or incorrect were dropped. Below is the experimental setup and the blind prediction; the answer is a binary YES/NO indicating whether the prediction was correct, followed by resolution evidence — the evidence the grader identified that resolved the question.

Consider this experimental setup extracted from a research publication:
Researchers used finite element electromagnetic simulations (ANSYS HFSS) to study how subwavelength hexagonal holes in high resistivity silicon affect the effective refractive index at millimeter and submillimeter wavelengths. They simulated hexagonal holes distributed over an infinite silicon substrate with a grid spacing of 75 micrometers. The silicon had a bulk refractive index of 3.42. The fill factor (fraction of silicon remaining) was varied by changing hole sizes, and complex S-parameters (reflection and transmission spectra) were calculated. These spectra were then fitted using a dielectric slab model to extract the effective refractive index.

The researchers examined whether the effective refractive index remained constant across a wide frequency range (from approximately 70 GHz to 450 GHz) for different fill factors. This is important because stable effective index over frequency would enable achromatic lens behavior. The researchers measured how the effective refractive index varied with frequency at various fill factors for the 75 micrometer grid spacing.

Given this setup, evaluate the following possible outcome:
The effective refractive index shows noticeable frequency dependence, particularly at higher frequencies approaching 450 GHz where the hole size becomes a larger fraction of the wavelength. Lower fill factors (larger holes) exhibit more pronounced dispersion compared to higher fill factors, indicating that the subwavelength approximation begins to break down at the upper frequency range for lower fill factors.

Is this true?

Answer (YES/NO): NO